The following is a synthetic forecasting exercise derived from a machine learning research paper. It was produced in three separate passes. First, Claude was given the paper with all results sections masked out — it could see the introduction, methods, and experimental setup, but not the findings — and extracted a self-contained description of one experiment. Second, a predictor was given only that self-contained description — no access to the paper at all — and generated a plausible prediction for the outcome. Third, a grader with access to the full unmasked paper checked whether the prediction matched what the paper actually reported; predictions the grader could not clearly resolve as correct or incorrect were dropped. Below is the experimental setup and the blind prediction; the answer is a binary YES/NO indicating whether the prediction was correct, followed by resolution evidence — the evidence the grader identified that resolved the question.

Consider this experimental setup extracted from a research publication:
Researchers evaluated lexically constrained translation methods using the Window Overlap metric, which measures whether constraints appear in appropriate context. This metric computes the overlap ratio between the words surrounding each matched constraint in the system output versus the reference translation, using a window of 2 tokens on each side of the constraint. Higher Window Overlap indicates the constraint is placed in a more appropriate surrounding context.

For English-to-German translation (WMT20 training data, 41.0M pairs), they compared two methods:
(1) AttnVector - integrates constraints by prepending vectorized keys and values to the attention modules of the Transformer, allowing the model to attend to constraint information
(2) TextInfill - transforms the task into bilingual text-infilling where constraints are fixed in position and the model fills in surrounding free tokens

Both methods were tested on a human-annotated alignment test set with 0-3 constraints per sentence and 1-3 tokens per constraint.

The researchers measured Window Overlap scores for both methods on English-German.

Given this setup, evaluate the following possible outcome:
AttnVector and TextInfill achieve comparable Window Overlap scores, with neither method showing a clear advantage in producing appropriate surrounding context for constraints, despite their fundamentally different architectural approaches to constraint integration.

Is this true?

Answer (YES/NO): NO